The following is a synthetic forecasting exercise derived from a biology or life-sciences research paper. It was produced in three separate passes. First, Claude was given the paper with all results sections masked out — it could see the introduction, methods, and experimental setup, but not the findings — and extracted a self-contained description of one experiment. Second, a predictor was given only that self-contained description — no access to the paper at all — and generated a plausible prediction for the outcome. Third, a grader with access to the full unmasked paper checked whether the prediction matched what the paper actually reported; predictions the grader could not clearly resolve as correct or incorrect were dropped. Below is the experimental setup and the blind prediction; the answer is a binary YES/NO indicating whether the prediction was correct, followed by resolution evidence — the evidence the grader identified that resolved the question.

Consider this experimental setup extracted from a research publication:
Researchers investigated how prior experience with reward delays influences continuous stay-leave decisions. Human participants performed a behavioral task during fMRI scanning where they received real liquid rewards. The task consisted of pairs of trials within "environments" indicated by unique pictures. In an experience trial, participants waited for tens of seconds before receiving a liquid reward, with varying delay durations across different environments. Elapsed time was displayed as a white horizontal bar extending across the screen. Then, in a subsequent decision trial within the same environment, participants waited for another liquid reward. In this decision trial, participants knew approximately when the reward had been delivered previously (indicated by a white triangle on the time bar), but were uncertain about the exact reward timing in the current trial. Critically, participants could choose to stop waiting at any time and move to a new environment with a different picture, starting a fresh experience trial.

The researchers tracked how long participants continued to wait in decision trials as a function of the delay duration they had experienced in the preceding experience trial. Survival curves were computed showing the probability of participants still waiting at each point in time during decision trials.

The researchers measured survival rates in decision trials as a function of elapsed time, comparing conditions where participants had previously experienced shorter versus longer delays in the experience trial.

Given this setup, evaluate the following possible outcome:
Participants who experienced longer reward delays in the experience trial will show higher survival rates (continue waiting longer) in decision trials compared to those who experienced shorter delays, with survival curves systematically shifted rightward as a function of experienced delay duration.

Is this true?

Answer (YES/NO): NO